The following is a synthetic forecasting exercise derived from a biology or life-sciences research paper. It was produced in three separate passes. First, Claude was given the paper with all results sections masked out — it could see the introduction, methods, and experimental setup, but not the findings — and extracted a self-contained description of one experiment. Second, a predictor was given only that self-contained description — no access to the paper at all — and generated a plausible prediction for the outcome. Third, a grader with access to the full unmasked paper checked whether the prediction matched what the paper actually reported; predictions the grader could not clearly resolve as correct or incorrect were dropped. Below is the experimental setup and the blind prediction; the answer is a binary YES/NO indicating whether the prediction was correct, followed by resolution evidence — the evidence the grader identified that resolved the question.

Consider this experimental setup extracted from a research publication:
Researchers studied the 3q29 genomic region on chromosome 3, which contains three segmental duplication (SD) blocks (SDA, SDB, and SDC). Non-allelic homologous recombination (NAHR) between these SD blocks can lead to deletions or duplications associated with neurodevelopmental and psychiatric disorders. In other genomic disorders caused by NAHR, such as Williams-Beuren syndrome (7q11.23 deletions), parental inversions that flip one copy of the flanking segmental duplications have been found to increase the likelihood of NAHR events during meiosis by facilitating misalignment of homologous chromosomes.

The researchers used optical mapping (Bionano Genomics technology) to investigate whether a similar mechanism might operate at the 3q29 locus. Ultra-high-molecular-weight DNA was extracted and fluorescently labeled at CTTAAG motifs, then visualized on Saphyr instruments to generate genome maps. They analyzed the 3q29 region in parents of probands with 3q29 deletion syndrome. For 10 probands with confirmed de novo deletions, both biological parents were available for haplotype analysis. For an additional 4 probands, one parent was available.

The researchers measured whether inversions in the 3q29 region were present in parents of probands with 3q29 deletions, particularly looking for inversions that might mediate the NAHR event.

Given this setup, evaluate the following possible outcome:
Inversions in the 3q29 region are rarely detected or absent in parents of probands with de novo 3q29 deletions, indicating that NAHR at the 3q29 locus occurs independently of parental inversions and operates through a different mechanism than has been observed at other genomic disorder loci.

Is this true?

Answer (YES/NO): NO